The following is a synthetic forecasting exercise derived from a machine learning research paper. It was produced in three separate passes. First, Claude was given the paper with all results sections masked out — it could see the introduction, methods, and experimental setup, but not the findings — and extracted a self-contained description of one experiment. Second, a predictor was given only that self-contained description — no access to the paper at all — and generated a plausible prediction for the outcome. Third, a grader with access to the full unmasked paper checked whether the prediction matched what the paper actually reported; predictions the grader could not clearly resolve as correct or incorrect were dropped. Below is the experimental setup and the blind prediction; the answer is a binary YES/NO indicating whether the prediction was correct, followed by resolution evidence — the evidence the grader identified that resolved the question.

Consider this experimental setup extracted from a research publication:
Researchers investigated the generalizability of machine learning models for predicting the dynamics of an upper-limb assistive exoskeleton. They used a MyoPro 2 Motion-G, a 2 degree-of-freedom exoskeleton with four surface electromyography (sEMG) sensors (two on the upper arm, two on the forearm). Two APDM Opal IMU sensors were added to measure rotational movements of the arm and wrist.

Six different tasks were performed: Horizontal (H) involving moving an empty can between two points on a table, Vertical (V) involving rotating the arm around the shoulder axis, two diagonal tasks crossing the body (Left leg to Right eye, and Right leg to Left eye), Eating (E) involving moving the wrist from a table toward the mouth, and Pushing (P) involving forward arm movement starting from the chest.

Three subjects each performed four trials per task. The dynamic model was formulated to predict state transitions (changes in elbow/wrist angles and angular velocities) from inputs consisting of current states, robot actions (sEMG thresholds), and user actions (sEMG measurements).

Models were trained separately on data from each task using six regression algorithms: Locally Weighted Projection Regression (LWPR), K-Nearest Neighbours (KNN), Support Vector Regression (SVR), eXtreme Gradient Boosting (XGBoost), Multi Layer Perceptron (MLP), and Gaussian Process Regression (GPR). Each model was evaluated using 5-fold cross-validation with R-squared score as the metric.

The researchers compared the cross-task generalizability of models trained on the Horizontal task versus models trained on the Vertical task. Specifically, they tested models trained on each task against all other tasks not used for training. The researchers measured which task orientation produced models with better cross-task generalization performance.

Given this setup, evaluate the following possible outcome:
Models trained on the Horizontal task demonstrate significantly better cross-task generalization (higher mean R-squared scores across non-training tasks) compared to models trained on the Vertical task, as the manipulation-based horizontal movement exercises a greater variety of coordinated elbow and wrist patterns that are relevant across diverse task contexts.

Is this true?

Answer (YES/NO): YES